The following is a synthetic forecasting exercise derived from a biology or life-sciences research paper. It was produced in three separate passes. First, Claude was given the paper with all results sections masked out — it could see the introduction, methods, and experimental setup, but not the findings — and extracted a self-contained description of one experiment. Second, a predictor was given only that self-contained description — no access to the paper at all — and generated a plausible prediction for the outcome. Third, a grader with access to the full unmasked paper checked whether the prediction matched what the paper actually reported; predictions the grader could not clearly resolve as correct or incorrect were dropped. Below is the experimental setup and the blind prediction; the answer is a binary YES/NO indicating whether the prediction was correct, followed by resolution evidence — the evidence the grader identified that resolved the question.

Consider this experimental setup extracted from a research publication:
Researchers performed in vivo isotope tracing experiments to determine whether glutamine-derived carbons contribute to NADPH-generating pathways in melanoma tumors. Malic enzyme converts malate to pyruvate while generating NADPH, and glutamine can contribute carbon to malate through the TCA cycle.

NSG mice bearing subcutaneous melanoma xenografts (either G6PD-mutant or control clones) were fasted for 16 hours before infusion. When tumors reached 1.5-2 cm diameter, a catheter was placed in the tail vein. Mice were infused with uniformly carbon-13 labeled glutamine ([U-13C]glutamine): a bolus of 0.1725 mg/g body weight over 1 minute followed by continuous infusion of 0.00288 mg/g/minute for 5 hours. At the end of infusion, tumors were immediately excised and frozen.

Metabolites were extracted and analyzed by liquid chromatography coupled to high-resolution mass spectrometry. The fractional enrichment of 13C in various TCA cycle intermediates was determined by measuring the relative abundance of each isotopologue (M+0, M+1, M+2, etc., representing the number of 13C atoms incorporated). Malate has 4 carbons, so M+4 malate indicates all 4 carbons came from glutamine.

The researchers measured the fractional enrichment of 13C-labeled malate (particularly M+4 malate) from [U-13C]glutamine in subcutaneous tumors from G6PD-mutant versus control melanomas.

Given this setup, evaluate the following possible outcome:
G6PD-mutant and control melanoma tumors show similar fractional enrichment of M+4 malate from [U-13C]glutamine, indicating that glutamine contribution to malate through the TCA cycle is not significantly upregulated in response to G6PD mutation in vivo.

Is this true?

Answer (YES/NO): NO